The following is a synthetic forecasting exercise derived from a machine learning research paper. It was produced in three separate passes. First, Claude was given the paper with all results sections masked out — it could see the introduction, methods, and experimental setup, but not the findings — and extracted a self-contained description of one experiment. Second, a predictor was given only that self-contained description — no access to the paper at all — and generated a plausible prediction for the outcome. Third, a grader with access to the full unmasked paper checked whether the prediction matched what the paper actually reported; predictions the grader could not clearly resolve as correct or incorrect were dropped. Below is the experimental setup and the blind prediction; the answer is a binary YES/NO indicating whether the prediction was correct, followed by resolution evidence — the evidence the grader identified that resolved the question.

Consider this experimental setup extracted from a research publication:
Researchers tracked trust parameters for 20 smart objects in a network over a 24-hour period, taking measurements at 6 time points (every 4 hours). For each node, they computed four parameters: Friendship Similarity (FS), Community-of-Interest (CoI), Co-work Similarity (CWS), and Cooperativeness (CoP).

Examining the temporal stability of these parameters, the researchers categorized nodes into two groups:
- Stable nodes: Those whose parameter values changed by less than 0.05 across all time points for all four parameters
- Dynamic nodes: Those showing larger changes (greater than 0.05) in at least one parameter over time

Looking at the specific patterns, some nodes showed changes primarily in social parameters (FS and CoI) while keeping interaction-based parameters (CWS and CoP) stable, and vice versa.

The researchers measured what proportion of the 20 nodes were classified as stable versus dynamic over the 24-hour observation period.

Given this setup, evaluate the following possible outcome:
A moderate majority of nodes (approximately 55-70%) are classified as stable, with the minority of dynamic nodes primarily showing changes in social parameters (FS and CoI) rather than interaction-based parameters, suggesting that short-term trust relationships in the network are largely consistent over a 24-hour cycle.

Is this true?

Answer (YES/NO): NO